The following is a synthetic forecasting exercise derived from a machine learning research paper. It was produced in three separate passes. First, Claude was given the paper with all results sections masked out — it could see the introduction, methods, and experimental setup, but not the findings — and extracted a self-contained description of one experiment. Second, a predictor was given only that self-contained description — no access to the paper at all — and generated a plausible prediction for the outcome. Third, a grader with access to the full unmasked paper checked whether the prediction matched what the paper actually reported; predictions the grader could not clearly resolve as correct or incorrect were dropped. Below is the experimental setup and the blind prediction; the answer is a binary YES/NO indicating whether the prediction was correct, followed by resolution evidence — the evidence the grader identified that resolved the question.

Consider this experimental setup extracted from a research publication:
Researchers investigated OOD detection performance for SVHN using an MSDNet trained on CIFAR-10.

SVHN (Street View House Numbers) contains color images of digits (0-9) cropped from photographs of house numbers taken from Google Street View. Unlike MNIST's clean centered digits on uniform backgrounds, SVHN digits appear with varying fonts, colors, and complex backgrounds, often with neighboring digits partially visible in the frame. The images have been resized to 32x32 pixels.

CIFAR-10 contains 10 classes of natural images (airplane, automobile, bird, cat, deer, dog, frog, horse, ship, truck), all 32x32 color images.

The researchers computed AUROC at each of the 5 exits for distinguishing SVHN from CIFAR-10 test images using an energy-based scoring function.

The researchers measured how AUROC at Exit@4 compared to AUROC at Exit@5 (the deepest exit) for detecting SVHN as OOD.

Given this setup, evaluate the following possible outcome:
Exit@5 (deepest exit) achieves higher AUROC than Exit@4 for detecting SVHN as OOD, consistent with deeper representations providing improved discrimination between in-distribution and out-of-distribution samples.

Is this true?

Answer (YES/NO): NO